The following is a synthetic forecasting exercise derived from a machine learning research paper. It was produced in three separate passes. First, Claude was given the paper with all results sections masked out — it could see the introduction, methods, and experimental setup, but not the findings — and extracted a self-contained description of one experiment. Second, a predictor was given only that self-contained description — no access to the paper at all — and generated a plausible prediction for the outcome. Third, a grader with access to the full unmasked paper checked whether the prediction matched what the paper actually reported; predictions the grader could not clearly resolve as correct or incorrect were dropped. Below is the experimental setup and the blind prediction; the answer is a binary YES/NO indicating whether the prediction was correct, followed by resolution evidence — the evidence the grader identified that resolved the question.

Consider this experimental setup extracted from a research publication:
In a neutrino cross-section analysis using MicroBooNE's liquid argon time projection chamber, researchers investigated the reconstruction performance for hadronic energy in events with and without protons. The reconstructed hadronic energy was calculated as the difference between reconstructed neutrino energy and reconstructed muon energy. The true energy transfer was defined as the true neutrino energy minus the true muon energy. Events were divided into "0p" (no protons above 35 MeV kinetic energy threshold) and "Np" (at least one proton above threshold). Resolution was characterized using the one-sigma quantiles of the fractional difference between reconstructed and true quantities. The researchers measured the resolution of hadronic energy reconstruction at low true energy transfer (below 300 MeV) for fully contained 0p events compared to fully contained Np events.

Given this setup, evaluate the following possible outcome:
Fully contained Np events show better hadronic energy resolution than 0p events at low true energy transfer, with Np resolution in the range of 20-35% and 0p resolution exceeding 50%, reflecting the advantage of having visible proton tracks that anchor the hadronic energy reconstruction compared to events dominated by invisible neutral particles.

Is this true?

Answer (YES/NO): NO